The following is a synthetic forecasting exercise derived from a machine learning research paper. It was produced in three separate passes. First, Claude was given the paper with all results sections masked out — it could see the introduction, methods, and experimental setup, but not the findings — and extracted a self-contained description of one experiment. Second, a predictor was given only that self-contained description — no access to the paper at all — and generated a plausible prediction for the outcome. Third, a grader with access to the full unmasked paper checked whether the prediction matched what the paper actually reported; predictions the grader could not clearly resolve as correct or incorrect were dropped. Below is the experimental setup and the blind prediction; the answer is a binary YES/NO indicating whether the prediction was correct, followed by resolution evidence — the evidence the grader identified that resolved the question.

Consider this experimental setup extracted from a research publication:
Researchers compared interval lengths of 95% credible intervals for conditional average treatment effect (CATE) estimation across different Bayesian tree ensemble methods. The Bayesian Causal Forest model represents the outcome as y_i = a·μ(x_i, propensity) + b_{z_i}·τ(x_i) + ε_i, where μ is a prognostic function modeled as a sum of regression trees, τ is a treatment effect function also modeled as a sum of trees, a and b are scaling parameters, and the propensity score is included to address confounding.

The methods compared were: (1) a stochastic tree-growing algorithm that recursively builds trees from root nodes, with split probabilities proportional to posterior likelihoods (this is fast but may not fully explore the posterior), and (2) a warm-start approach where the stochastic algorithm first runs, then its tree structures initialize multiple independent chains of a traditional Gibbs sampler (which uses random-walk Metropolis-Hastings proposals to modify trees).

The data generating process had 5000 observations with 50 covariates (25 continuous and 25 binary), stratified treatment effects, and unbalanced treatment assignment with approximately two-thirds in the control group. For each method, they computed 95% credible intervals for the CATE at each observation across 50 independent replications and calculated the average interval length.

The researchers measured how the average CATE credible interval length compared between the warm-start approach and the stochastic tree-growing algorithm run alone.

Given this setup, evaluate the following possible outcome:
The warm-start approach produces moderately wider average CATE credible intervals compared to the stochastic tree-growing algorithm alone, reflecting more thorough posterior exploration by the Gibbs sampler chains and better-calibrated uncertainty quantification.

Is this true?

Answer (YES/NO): YES